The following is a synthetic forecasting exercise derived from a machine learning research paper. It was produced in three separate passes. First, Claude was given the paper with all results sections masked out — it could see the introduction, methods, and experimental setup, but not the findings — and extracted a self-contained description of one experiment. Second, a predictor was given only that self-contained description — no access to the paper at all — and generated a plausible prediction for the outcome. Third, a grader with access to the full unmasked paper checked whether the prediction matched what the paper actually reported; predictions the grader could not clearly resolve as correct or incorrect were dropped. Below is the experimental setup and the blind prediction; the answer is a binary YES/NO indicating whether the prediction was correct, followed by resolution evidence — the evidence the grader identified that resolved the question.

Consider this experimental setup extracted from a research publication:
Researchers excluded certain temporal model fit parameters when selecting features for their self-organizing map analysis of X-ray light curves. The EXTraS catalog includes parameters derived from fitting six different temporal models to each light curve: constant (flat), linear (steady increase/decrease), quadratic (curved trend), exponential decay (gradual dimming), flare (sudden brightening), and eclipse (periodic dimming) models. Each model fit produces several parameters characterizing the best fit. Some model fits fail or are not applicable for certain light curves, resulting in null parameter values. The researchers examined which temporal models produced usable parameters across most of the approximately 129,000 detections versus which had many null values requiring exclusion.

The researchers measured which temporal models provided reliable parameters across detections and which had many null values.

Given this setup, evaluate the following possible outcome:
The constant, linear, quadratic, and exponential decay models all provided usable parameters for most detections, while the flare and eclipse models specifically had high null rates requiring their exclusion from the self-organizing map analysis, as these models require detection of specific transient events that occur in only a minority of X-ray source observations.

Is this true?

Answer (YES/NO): NO